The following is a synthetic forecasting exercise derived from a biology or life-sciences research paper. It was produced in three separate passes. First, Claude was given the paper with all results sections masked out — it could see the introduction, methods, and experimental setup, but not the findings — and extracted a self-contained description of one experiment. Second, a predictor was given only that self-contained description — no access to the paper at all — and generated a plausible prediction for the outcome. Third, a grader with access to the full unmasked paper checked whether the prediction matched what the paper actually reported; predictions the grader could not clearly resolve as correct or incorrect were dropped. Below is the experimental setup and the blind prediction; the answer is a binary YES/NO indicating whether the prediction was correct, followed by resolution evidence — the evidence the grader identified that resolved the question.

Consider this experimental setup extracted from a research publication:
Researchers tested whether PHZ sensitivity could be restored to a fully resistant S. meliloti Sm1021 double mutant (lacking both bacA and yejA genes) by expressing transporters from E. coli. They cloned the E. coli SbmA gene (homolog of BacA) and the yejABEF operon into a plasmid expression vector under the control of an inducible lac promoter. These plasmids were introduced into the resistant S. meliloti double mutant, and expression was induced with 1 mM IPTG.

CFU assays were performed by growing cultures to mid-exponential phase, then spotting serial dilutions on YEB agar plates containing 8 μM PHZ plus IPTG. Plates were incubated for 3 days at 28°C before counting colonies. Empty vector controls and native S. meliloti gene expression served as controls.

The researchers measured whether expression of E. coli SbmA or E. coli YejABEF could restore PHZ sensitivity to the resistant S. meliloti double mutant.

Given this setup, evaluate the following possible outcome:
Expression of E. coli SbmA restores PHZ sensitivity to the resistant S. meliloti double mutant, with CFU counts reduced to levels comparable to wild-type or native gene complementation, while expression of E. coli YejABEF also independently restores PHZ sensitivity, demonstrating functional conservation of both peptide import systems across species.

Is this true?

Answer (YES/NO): NO